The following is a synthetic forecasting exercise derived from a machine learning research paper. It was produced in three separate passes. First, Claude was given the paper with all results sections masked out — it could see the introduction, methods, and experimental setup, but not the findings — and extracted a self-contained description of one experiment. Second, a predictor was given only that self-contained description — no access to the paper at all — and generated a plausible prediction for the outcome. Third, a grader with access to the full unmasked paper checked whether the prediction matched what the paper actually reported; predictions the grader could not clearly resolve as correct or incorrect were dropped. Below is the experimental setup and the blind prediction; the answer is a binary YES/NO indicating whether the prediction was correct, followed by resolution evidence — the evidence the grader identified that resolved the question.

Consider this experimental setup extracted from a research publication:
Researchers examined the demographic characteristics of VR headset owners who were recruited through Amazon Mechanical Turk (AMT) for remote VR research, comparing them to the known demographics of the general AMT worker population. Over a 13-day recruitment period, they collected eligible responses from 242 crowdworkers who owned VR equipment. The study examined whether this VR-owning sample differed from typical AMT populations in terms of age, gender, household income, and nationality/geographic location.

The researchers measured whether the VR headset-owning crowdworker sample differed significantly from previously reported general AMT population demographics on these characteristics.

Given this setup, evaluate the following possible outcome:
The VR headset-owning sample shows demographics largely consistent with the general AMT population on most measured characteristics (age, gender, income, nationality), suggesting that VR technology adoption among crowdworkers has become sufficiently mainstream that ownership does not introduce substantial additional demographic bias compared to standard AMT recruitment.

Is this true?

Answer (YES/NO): NO